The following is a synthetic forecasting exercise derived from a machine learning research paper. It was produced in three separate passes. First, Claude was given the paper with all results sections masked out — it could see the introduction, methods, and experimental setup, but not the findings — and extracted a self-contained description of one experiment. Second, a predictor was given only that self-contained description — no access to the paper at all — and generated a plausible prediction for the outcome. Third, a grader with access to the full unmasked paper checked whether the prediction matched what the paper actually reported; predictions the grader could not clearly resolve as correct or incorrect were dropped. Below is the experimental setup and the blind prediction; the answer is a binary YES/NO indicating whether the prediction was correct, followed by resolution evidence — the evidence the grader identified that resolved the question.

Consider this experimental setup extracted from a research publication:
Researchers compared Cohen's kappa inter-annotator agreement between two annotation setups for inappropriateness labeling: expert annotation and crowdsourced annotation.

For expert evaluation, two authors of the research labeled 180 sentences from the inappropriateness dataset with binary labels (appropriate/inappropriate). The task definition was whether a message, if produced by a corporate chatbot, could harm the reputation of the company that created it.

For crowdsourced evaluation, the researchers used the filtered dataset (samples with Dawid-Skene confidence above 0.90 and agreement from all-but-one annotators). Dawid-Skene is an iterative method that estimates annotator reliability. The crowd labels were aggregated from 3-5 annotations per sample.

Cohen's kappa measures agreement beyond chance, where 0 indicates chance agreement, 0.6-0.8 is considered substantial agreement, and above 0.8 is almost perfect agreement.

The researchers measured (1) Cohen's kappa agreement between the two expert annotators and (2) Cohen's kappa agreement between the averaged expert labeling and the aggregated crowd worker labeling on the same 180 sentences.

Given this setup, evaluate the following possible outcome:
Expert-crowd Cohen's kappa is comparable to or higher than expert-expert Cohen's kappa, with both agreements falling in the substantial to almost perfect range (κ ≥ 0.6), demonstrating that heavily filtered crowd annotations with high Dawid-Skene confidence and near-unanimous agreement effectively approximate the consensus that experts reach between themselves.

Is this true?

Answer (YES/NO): YES